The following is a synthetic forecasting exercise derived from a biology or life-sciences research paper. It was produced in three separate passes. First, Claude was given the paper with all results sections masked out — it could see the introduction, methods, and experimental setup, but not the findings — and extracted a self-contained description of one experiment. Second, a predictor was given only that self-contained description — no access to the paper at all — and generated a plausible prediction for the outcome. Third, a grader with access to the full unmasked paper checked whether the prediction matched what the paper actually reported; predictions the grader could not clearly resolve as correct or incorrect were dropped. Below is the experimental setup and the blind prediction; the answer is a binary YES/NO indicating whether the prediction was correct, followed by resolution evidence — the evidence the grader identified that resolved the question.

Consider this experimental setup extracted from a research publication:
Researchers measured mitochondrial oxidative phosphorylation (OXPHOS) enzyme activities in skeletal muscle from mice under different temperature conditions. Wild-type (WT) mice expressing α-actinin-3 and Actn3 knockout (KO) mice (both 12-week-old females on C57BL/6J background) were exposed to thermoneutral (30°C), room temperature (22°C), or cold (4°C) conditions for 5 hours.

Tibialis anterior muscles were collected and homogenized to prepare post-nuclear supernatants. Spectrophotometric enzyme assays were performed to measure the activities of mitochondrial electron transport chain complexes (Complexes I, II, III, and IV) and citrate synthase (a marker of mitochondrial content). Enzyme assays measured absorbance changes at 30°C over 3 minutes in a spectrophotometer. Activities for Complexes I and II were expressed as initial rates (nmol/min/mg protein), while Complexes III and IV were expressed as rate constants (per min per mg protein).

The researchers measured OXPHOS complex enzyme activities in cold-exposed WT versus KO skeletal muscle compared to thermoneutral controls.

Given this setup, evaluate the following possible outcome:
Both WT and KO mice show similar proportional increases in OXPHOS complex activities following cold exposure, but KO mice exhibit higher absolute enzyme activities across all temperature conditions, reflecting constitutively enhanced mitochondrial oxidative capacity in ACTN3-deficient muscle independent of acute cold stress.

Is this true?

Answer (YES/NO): NO